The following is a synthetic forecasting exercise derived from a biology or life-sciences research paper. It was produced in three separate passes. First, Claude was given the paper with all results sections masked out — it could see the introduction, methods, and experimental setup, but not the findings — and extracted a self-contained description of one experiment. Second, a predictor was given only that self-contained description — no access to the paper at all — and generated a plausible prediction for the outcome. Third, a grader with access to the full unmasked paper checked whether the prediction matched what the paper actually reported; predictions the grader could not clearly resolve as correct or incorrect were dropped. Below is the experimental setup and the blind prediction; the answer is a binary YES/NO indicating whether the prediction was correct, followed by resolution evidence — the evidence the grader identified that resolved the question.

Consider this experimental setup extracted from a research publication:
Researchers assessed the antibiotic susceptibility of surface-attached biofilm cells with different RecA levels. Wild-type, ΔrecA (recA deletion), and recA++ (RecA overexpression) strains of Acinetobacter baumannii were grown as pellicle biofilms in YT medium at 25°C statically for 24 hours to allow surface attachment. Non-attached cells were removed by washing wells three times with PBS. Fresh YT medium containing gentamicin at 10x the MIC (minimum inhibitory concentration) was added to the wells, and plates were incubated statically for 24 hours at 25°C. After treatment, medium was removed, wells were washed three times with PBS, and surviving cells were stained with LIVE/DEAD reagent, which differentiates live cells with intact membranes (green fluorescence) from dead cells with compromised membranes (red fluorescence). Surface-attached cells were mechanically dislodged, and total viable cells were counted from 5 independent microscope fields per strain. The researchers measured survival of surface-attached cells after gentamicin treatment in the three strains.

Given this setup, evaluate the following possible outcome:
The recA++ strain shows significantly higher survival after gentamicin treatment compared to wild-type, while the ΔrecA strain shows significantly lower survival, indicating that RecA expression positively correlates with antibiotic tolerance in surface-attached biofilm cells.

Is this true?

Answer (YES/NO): NO